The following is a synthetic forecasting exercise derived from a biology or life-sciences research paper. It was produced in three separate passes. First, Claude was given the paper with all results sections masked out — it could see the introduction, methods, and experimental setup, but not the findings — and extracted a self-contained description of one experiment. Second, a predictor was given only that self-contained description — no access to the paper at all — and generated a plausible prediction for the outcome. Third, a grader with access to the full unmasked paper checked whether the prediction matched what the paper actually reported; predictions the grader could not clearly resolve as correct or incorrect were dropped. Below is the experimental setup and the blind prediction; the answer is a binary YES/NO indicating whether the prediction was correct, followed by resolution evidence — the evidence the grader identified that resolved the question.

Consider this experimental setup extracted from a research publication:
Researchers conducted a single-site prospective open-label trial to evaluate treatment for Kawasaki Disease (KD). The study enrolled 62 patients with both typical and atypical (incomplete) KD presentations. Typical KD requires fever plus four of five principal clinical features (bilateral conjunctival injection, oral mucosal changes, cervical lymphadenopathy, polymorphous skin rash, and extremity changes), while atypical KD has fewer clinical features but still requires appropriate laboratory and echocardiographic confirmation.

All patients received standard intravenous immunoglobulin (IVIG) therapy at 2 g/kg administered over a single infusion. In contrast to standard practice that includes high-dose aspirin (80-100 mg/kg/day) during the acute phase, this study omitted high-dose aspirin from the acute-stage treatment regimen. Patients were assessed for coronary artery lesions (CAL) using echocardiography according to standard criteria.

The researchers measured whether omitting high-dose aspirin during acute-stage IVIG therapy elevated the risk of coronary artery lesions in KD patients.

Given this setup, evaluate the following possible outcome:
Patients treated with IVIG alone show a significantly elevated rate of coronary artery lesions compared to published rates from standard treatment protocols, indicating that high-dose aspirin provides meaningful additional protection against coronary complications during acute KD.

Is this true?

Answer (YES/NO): NO